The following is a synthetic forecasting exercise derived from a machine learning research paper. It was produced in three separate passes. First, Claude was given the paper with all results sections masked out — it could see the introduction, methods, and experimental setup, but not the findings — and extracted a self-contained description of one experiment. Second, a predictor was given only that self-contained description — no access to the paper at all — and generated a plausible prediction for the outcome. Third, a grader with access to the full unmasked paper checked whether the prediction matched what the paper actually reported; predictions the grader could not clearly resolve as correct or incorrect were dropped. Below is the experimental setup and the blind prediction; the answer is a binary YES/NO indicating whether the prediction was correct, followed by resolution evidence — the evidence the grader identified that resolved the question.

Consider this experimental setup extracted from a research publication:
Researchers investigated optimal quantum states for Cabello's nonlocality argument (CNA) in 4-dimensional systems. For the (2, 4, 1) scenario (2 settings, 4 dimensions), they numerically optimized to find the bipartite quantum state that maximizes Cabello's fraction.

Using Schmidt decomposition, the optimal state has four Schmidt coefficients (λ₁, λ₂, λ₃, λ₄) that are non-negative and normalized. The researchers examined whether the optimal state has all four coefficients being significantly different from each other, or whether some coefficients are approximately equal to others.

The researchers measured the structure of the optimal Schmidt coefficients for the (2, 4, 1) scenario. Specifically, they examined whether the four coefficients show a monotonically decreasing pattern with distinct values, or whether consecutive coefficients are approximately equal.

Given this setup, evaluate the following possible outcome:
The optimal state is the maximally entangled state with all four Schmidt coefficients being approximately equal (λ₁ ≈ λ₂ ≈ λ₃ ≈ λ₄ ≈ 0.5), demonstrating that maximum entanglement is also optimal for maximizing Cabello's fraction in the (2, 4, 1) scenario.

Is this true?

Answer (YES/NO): NO